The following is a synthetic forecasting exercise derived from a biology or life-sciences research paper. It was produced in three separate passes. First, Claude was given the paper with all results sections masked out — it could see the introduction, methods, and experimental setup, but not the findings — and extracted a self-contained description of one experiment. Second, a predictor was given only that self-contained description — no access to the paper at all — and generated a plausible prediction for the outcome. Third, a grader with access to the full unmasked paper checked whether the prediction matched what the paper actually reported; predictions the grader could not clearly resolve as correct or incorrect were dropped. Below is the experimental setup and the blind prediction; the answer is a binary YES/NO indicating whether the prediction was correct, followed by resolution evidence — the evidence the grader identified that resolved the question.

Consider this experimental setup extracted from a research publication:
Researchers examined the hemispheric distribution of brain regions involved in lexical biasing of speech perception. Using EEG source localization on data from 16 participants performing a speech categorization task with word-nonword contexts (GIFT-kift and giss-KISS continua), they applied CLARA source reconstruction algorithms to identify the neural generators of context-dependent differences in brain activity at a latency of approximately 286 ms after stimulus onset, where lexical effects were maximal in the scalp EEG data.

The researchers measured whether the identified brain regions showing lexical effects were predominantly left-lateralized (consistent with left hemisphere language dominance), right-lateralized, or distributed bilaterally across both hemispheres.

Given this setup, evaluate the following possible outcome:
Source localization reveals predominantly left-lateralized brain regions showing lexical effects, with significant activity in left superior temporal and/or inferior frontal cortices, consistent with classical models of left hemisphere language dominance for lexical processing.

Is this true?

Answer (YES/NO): NO